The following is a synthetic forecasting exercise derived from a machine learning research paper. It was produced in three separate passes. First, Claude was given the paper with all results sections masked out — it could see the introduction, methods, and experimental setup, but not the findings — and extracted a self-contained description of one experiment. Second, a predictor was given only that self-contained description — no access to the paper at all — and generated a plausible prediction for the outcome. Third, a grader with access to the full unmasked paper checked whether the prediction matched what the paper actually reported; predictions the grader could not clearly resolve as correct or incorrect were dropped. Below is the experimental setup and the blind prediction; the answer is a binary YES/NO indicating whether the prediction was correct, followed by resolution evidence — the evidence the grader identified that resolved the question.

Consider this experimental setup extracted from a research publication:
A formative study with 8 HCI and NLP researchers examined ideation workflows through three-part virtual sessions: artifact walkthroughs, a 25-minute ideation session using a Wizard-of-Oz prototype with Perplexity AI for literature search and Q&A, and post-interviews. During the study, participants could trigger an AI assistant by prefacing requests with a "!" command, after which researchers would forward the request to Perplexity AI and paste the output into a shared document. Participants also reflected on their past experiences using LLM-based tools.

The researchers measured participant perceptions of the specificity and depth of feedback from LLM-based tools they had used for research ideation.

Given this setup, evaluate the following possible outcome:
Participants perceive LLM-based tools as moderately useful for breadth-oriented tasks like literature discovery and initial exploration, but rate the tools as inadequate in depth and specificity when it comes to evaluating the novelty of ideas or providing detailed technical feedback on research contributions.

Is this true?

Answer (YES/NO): NO